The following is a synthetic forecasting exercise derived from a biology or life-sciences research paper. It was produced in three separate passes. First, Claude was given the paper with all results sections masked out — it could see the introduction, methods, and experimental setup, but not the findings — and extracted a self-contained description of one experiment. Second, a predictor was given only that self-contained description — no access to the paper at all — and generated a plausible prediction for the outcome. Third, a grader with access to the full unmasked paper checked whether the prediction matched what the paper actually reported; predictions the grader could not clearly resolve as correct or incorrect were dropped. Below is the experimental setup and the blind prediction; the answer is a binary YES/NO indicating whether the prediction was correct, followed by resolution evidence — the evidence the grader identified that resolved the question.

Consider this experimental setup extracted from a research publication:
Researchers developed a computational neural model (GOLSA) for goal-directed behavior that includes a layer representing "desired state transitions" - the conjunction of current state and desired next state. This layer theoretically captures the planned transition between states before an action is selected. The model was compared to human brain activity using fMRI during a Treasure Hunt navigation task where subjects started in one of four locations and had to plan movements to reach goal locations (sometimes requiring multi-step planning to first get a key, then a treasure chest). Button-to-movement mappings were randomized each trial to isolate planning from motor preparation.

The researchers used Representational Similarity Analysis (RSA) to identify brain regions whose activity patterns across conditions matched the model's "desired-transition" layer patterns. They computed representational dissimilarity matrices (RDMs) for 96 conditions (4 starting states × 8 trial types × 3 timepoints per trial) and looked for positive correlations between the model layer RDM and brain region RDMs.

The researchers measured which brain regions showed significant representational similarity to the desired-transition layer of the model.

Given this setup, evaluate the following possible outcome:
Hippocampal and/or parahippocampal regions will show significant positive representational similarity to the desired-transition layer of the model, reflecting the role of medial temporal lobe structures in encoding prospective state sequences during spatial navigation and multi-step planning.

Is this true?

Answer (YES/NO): YES